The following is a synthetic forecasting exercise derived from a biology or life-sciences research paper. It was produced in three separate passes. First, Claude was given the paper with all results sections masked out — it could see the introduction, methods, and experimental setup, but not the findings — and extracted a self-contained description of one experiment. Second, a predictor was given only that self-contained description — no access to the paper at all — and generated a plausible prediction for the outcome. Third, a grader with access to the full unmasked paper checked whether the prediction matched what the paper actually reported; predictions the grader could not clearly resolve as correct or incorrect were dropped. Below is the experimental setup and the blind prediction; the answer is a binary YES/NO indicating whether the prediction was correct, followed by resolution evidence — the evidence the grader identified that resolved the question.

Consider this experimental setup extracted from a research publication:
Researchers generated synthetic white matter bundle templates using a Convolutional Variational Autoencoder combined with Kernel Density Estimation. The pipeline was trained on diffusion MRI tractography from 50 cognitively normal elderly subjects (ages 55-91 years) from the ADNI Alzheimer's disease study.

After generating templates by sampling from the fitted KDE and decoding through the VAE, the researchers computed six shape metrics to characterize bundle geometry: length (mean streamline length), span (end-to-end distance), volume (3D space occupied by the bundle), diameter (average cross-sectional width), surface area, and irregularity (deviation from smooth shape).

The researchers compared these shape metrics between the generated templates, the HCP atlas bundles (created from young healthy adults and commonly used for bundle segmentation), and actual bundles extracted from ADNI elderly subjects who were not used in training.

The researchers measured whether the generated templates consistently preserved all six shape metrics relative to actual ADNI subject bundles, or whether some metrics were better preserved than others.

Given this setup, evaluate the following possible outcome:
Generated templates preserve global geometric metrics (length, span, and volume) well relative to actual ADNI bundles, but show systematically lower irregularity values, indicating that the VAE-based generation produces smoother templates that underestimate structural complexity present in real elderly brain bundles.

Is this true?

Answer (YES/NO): NO